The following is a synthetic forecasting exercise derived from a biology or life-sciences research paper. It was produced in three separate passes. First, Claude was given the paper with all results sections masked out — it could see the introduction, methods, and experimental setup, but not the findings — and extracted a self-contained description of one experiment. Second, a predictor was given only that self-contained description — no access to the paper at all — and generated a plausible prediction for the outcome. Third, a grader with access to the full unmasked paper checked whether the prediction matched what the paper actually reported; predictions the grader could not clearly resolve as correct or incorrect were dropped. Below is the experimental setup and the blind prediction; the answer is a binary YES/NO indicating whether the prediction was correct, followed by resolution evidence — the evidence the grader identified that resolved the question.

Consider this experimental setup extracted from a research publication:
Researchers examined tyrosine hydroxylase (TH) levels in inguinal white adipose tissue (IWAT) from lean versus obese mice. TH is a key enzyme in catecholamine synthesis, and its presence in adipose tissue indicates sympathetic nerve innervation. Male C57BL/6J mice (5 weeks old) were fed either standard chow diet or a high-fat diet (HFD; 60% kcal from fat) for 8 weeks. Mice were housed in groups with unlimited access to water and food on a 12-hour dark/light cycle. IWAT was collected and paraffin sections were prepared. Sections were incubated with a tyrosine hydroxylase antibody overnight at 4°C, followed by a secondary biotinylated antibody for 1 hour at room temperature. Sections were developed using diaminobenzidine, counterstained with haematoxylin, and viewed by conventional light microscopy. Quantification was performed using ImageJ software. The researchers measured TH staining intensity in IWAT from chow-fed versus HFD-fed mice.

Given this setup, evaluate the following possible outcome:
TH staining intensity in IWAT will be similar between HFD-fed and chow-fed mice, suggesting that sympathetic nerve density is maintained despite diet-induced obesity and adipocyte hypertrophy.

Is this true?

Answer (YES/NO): NO